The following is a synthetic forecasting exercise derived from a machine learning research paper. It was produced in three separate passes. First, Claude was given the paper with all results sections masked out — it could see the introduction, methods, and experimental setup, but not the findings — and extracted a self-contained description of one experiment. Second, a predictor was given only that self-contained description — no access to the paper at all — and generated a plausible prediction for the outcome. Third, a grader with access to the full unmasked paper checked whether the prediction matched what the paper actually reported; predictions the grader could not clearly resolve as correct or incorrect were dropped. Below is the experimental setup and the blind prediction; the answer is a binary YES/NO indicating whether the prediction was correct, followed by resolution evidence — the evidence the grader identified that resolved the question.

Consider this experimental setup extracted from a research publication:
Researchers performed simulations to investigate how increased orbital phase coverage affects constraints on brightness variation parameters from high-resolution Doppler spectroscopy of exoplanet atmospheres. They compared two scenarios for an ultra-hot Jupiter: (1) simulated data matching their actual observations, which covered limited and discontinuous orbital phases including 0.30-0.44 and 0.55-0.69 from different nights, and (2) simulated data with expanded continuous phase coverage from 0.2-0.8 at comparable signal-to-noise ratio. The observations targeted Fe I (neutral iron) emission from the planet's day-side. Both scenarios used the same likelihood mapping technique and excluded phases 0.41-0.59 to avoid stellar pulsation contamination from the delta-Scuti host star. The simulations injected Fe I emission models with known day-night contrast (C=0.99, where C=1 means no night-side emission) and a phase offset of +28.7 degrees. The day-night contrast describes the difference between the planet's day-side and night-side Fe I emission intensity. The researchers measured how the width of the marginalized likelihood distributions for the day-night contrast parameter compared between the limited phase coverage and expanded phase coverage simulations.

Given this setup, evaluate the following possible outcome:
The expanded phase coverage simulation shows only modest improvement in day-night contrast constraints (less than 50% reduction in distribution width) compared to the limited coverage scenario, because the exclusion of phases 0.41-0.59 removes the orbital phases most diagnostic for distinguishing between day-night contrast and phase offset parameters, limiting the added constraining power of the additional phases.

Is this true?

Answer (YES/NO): NO